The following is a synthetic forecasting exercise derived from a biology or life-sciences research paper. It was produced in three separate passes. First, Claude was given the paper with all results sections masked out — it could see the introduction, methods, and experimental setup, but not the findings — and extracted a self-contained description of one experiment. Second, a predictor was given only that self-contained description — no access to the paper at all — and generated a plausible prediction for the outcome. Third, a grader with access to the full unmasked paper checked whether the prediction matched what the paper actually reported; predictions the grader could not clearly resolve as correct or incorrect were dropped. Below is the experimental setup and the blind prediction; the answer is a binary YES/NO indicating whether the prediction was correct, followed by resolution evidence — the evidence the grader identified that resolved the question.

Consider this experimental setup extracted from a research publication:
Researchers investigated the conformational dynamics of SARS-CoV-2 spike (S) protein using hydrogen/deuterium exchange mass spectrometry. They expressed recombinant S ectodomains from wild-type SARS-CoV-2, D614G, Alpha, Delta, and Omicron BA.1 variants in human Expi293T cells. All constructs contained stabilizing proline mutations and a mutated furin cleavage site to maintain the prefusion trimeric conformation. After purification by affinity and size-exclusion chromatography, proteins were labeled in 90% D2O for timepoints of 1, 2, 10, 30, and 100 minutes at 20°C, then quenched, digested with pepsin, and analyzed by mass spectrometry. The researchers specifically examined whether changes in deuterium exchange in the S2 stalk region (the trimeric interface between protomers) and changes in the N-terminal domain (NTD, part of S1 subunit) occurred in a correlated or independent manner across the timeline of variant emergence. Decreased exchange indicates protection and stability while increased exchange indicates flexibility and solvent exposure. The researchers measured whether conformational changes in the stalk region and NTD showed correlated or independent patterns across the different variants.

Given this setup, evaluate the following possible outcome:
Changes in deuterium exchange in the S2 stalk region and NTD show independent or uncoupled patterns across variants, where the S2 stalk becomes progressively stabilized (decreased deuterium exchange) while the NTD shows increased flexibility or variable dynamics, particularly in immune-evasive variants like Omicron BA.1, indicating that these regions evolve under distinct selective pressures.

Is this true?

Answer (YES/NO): YES